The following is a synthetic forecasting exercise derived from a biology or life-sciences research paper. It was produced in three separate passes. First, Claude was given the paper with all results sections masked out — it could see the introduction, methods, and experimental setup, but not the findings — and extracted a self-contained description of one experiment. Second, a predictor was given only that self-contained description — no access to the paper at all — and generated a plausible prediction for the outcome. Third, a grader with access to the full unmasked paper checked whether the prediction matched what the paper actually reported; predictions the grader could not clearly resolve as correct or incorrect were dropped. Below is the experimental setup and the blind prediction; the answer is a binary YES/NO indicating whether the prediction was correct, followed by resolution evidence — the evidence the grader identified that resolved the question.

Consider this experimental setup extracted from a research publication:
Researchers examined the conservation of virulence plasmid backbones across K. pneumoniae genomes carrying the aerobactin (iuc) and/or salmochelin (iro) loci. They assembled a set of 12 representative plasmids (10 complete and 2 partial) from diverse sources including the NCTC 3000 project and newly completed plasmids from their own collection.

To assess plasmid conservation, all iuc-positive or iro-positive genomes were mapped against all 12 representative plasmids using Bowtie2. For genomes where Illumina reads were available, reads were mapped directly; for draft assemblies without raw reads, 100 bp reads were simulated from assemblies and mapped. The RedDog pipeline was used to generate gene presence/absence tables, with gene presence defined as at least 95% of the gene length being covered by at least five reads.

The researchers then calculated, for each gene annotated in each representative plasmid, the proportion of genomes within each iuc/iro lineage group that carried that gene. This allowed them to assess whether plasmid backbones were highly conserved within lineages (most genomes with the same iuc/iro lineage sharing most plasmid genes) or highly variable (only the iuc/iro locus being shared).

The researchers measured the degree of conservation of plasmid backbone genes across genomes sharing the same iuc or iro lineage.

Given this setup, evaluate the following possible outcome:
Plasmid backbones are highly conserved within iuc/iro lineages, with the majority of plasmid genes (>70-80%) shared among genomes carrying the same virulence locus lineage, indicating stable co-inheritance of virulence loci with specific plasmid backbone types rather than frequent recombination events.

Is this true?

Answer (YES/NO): YES